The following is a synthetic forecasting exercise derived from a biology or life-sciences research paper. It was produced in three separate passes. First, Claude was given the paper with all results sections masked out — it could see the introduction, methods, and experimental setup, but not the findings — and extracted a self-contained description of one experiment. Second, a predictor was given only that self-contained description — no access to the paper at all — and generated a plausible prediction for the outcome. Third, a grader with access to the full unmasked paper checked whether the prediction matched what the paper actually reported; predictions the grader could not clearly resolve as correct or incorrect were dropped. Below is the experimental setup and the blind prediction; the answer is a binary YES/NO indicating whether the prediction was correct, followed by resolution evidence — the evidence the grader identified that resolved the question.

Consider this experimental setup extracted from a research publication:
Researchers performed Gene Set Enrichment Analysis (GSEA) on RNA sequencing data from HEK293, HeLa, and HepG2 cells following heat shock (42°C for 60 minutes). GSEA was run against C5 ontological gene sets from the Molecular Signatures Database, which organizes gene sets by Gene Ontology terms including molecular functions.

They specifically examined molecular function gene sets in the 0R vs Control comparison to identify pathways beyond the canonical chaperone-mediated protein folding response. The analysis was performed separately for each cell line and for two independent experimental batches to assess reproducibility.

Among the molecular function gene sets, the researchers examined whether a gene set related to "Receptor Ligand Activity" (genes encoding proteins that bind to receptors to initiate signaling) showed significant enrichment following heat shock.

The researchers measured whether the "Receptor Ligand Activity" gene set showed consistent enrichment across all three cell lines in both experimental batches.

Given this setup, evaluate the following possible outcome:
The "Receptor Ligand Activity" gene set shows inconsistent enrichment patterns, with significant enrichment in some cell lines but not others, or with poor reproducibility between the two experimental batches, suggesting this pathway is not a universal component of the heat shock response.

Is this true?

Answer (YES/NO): NO